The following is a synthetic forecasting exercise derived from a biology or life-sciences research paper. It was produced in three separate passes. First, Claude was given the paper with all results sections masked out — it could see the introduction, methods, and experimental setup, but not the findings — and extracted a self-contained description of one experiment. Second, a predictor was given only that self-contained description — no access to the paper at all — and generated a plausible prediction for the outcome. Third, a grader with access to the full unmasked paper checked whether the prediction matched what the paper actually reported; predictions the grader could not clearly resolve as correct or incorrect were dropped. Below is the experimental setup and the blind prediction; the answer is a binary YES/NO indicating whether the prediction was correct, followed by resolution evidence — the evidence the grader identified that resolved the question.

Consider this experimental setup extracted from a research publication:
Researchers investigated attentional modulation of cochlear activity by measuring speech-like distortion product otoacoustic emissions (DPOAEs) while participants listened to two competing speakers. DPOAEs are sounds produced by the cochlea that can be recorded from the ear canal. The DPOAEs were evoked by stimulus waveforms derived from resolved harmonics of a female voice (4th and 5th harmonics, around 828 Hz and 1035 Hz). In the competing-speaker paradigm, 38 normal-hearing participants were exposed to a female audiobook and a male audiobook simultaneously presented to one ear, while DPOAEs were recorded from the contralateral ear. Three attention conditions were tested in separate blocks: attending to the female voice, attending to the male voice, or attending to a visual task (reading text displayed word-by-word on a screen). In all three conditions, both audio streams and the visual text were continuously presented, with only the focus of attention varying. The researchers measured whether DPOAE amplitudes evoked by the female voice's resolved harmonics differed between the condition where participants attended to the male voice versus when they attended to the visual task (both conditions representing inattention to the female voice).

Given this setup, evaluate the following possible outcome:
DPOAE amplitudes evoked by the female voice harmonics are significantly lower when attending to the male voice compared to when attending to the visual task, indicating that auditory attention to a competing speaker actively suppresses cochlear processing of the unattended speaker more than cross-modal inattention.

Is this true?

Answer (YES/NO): NO